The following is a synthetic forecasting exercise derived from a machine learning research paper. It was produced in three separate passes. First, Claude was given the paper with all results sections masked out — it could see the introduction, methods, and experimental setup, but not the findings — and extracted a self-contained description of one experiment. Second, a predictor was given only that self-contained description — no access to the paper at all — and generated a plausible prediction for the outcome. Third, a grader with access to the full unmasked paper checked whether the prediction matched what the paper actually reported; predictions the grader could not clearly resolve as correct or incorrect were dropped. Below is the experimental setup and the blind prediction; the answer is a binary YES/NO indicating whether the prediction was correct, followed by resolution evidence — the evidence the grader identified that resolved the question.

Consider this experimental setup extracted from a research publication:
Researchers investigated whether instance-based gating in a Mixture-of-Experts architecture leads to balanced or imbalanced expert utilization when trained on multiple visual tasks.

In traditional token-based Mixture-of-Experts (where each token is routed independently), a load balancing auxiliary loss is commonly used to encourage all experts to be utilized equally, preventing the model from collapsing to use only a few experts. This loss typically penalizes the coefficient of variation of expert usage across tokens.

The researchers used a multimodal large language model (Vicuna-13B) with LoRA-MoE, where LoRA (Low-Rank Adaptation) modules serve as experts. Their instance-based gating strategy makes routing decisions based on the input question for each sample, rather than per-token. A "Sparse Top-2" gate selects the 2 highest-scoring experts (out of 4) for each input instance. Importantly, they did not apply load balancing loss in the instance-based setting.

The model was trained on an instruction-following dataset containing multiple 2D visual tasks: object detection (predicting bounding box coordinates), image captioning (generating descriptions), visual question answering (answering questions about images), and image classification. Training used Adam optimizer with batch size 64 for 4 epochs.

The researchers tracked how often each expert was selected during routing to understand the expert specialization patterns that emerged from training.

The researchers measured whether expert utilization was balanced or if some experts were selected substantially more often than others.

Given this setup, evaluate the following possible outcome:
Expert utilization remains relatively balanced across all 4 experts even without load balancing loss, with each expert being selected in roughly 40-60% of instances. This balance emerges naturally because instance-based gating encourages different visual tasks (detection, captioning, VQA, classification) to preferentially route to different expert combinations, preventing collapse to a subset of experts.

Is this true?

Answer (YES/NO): NO